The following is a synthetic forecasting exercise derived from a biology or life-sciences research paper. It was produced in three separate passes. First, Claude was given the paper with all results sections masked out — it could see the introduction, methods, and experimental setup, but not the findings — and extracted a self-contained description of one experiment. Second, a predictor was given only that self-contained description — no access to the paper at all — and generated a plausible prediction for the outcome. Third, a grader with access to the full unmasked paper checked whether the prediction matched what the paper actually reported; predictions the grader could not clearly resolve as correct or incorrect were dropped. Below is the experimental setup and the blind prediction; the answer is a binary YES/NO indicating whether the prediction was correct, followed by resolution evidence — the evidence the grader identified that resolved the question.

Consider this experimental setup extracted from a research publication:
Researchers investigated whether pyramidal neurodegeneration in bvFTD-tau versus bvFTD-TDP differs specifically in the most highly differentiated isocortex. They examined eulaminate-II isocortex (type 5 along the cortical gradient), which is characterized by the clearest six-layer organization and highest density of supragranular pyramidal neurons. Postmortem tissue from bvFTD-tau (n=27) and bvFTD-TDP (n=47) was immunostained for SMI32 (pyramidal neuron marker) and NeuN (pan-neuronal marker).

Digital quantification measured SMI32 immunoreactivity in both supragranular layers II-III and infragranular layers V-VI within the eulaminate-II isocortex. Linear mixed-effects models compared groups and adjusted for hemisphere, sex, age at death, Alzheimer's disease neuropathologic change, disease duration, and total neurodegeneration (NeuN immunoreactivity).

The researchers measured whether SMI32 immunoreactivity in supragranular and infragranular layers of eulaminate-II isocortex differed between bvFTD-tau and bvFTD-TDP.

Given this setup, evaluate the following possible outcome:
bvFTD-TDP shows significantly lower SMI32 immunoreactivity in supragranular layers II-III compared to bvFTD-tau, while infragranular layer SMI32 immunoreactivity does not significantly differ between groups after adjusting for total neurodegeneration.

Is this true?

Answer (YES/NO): NO